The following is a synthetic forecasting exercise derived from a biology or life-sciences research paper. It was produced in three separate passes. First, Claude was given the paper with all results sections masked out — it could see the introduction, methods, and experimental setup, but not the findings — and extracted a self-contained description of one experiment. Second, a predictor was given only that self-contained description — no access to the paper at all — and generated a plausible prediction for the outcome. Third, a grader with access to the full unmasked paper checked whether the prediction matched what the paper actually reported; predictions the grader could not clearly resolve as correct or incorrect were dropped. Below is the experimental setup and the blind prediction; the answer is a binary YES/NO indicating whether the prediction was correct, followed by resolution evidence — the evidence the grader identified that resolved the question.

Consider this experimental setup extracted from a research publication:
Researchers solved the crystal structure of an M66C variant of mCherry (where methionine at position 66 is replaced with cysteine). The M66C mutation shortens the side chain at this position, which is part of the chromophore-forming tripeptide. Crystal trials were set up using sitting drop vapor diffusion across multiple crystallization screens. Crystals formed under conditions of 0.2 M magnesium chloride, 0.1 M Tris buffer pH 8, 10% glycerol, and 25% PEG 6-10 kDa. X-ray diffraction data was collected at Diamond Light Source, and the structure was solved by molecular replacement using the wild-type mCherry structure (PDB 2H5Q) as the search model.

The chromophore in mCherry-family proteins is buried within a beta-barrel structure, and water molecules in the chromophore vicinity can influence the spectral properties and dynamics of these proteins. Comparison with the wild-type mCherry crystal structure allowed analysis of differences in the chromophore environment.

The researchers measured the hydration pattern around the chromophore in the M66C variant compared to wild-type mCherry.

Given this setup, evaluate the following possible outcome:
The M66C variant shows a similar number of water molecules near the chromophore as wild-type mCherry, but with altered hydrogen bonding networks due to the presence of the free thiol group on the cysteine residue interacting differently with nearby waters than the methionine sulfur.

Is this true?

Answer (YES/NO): NO